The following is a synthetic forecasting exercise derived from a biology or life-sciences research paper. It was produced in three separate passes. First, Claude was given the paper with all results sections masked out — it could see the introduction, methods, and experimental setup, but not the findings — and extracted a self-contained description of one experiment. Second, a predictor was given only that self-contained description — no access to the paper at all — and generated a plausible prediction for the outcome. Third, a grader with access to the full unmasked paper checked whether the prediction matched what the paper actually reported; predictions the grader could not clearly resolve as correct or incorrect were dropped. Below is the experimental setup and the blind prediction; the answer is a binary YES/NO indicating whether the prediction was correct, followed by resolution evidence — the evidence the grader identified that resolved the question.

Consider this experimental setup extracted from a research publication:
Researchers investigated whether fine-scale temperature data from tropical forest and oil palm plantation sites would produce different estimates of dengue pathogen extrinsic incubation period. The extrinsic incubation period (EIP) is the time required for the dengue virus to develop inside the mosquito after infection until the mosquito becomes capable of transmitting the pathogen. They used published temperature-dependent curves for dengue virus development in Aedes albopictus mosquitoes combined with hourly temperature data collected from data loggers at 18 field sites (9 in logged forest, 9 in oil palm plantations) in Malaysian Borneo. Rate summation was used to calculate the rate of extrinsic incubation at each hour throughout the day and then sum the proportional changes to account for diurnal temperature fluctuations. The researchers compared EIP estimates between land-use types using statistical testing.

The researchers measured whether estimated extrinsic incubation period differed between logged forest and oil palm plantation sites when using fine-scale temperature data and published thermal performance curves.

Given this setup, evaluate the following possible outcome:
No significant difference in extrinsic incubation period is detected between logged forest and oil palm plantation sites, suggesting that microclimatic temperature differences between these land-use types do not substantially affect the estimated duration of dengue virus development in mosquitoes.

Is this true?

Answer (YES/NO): YES